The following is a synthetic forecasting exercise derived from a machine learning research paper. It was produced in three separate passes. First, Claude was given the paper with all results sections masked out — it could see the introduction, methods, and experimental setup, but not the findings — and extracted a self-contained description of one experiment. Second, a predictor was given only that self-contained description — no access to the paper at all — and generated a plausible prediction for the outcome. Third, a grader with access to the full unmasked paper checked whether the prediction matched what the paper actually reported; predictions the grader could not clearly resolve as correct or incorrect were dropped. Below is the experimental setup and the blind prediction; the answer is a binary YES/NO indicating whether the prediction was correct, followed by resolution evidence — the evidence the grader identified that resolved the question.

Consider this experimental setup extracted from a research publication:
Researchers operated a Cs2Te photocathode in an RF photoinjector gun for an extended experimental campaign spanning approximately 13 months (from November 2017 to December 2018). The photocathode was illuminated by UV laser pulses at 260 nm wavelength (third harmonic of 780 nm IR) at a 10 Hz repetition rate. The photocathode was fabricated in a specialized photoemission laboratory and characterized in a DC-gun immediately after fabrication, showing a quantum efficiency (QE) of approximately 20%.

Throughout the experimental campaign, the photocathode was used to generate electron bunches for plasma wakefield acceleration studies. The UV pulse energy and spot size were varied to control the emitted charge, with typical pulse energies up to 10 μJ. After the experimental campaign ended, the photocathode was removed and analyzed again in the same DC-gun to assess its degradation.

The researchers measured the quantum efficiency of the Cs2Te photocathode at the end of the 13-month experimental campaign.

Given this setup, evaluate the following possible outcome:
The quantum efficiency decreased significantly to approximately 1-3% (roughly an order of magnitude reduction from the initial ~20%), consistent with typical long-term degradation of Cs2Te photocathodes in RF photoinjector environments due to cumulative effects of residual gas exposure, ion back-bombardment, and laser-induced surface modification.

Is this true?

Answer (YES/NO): YES